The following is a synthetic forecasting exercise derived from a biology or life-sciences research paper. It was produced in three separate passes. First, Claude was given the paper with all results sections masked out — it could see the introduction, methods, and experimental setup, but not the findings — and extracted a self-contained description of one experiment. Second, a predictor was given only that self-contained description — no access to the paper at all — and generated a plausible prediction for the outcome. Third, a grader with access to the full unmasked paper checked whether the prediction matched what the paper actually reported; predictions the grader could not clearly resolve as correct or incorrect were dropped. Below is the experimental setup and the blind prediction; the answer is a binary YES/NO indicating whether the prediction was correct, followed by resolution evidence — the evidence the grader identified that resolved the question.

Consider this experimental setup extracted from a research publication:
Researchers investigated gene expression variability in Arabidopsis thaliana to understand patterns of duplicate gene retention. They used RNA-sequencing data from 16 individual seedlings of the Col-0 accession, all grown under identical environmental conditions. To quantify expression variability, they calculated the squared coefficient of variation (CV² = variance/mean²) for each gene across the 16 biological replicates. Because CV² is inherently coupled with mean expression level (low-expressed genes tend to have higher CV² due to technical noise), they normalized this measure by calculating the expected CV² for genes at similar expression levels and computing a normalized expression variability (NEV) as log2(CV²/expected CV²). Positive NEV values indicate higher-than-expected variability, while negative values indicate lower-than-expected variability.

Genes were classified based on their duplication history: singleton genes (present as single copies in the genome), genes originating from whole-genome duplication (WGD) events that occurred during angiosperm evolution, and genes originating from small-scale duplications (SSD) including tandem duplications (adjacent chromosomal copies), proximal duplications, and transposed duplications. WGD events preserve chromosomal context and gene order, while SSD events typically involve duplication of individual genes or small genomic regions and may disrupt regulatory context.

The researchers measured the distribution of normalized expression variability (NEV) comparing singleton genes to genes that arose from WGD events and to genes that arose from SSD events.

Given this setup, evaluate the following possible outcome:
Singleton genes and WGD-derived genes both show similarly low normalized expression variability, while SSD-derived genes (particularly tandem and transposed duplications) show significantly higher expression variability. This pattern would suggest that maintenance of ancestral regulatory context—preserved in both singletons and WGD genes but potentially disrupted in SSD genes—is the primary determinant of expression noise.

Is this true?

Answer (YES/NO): NO